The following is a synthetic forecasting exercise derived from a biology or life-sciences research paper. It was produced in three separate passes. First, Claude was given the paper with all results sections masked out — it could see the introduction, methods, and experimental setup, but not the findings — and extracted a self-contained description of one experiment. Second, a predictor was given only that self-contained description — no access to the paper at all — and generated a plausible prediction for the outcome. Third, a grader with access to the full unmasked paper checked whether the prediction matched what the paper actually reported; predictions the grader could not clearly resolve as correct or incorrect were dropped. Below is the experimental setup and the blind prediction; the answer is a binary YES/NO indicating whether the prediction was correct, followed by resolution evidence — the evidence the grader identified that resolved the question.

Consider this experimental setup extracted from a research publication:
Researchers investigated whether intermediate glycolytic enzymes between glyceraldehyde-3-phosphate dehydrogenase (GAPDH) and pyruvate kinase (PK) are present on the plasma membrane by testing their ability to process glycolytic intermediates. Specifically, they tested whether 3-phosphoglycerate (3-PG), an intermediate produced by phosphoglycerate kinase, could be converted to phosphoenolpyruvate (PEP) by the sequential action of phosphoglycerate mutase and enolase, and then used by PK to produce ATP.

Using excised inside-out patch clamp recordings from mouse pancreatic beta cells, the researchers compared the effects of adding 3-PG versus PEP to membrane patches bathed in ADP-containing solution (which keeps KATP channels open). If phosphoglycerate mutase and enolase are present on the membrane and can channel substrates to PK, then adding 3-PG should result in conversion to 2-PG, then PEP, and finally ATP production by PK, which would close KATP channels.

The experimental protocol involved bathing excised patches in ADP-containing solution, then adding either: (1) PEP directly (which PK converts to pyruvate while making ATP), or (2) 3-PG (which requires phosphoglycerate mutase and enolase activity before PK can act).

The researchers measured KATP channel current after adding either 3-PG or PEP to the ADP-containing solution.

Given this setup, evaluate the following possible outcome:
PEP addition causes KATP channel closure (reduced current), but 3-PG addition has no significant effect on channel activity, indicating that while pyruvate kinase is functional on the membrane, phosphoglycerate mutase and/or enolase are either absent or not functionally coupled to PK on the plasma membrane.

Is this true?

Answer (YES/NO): NO